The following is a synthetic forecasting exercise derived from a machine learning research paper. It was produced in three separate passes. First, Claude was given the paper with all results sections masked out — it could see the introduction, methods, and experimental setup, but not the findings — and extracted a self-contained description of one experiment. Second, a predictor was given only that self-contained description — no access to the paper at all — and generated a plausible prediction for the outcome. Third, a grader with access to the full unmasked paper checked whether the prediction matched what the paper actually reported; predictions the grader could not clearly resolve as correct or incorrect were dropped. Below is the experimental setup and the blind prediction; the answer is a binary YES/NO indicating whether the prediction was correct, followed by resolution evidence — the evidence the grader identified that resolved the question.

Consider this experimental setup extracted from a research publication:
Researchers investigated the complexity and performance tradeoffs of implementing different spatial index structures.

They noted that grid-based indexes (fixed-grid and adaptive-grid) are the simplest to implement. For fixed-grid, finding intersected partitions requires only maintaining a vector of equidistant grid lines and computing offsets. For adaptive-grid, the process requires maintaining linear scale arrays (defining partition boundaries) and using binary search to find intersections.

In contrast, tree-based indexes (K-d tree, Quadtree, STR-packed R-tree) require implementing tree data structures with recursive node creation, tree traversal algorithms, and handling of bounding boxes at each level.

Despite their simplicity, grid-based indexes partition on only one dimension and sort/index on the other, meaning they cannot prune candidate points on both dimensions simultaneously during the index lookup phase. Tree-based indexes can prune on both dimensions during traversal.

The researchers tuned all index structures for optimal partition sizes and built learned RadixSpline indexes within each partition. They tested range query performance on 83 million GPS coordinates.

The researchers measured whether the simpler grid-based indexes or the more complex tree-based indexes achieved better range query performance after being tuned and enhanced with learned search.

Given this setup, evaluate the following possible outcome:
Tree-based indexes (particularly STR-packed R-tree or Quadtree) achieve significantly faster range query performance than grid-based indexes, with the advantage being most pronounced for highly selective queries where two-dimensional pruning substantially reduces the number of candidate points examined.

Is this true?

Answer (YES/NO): NO